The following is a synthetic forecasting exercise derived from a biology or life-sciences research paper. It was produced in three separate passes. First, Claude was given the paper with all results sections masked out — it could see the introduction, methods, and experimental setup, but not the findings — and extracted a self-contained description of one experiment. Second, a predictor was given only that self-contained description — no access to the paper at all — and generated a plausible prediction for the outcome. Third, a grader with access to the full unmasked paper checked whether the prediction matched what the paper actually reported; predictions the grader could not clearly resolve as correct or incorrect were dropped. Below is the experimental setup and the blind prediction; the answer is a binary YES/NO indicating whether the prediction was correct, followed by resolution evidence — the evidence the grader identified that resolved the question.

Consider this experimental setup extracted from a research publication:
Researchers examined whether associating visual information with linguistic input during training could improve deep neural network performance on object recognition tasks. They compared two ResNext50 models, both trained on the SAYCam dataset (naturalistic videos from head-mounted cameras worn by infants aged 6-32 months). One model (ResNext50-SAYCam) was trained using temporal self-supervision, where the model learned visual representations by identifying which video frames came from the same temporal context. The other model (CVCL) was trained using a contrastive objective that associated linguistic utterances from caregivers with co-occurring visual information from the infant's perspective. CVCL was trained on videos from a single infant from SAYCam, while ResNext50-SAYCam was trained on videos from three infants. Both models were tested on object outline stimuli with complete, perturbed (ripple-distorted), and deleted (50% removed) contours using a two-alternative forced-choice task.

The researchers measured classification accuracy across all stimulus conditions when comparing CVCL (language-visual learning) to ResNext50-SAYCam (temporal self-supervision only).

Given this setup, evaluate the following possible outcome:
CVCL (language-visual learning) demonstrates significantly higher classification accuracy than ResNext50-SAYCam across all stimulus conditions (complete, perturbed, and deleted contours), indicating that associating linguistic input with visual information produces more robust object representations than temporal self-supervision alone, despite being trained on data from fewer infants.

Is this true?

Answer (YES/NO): NO